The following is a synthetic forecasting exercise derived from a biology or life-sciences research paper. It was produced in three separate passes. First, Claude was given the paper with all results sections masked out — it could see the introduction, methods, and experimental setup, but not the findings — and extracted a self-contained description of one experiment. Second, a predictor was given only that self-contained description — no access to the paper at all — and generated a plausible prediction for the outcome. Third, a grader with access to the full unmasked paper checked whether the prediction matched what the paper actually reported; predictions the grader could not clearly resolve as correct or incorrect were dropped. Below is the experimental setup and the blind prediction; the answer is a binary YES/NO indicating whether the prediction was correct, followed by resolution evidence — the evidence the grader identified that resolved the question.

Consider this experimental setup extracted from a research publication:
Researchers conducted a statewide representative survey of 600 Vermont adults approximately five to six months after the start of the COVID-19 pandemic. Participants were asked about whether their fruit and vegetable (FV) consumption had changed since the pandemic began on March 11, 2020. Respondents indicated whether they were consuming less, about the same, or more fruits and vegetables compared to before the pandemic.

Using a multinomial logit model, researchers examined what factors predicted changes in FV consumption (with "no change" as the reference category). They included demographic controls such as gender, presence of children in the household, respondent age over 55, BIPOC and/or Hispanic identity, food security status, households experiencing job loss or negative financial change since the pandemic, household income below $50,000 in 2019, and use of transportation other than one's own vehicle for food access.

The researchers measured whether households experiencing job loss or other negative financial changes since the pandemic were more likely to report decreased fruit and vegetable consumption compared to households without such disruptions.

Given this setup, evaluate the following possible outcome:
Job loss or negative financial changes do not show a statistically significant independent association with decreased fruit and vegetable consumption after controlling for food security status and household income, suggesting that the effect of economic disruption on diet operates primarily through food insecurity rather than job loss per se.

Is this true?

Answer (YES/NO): YES